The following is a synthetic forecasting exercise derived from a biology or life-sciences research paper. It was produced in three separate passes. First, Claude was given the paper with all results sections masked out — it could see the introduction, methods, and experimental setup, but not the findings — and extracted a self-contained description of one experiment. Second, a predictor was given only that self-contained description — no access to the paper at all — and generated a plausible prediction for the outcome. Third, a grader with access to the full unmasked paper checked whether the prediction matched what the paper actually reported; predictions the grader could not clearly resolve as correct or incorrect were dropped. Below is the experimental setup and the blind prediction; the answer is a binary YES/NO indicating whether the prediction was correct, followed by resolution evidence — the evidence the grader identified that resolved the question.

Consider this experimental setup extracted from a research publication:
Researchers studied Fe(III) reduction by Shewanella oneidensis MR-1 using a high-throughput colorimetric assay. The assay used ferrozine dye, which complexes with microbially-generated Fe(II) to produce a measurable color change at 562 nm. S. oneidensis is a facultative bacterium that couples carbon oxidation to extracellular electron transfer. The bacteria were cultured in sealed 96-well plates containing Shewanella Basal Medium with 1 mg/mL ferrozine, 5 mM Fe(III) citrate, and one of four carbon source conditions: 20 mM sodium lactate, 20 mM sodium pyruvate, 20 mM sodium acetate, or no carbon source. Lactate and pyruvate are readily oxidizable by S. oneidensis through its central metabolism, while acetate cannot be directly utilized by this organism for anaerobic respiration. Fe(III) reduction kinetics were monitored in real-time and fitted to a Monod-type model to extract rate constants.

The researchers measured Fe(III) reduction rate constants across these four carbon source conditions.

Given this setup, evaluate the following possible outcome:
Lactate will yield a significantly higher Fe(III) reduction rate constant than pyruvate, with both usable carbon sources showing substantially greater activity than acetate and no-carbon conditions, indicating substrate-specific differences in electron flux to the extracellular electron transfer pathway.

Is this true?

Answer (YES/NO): NO